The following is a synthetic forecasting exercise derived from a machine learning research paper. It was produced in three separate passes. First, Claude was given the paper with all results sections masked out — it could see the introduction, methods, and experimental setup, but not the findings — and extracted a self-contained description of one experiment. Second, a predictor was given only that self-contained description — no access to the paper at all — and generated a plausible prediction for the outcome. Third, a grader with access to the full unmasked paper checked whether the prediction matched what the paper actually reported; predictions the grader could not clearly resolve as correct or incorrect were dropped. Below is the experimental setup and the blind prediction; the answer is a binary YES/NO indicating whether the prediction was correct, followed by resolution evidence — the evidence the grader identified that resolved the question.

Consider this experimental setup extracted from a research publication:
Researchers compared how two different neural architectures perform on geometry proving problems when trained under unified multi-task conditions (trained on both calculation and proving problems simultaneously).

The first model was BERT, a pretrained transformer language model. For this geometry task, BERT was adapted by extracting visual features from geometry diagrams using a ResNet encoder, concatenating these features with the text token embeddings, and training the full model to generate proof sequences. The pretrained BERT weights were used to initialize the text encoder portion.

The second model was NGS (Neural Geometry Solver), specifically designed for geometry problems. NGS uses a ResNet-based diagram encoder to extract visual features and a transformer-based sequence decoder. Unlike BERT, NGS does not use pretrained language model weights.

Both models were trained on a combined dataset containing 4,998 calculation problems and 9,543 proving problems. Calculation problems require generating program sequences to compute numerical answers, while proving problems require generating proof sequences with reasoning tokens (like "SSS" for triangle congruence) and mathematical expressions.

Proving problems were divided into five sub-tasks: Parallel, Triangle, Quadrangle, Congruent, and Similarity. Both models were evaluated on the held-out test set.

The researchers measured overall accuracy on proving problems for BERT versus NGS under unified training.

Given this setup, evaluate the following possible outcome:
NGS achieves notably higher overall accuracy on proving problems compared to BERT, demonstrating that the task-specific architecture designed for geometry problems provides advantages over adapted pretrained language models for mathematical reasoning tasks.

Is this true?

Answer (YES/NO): NO